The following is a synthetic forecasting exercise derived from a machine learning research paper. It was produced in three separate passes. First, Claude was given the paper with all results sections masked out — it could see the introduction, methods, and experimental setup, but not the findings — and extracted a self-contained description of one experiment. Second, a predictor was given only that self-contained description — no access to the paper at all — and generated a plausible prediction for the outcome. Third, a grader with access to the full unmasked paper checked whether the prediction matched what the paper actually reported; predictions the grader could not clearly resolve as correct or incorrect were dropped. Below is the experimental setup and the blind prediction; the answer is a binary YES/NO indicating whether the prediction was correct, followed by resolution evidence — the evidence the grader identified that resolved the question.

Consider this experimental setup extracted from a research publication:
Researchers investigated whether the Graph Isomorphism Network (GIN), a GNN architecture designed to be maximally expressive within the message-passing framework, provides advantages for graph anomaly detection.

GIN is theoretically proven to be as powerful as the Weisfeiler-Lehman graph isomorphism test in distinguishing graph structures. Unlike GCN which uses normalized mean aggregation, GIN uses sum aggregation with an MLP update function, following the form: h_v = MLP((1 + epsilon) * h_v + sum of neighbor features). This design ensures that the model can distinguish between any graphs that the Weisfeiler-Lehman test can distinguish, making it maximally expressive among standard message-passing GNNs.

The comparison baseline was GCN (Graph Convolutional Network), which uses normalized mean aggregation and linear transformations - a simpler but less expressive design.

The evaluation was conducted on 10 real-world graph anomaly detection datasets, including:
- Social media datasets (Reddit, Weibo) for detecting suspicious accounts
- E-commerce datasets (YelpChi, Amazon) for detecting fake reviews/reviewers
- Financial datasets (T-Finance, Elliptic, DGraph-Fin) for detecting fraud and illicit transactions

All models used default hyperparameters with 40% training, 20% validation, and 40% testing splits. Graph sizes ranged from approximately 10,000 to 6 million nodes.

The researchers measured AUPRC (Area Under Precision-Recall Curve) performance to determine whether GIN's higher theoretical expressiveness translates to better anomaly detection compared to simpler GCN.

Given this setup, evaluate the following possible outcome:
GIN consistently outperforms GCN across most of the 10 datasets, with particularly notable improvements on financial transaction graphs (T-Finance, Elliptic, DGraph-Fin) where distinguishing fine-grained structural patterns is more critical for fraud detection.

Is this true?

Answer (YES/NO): NO